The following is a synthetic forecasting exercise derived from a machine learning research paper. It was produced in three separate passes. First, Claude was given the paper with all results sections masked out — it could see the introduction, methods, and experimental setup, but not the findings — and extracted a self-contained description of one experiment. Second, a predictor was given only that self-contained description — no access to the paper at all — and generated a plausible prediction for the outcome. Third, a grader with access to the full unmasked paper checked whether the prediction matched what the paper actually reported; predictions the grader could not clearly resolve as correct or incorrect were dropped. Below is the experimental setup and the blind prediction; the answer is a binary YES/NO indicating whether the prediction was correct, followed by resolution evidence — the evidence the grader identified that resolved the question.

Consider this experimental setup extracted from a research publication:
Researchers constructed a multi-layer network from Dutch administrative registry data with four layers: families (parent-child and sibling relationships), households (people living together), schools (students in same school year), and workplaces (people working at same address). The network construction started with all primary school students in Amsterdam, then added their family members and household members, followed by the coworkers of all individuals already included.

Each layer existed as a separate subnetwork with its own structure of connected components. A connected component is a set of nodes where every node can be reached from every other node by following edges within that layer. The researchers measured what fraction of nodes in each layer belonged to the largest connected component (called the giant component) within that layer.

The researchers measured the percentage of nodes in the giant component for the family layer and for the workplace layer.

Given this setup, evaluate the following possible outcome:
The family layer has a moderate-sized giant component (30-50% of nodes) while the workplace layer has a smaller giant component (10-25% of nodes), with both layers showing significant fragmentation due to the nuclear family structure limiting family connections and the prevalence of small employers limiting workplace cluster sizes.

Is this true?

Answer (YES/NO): NO